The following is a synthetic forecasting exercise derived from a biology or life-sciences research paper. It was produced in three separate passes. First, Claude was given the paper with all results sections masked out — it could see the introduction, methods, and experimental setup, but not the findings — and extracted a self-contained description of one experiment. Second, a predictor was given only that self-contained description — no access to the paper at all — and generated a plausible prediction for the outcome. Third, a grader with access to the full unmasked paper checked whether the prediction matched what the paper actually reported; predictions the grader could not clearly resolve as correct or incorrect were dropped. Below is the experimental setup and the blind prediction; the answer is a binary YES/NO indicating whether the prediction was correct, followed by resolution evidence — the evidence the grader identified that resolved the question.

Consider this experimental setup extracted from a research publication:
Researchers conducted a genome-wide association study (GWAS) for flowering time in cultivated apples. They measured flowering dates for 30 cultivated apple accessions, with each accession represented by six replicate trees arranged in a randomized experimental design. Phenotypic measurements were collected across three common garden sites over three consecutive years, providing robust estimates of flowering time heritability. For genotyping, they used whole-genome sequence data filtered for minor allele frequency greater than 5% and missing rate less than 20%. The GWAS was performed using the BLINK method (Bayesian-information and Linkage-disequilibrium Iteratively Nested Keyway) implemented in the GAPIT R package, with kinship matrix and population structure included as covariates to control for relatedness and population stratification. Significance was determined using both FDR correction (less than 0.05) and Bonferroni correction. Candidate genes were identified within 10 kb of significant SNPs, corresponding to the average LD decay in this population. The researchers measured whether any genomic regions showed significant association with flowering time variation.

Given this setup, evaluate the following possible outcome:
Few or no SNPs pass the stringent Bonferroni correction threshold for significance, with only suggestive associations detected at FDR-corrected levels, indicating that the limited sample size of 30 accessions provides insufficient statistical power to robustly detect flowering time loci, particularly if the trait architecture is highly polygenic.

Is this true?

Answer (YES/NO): NO